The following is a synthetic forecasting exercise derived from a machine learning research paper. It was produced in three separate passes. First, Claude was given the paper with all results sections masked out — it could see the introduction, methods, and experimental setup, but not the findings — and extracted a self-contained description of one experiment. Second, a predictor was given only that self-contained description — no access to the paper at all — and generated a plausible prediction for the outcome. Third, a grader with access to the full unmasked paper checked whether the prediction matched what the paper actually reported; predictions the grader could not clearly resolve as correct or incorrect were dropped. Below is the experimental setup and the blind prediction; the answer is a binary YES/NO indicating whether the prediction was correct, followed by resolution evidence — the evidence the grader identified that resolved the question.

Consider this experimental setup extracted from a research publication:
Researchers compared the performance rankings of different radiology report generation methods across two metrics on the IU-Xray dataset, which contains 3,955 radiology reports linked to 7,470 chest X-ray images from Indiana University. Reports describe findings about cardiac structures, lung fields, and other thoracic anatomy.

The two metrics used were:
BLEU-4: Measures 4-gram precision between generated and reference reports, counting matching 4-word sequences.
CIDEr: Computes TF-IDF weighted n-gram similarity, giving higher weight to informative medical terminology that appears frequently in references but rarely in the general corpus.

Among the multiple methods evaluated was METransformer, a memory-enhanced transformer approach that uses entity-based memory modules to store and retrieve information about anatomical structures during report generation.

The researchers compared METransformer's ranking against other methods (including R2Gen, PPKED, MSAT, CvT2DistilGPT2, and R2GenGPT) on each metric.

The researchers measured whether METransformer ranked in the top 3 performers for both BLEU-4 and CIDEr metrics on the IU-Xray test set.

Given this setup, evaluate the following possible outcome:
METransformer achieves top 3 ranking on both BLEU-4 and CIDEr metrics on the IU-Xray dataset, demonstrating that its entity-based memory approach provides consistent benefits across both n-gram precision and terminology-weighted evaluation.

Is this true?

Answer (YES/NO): NO